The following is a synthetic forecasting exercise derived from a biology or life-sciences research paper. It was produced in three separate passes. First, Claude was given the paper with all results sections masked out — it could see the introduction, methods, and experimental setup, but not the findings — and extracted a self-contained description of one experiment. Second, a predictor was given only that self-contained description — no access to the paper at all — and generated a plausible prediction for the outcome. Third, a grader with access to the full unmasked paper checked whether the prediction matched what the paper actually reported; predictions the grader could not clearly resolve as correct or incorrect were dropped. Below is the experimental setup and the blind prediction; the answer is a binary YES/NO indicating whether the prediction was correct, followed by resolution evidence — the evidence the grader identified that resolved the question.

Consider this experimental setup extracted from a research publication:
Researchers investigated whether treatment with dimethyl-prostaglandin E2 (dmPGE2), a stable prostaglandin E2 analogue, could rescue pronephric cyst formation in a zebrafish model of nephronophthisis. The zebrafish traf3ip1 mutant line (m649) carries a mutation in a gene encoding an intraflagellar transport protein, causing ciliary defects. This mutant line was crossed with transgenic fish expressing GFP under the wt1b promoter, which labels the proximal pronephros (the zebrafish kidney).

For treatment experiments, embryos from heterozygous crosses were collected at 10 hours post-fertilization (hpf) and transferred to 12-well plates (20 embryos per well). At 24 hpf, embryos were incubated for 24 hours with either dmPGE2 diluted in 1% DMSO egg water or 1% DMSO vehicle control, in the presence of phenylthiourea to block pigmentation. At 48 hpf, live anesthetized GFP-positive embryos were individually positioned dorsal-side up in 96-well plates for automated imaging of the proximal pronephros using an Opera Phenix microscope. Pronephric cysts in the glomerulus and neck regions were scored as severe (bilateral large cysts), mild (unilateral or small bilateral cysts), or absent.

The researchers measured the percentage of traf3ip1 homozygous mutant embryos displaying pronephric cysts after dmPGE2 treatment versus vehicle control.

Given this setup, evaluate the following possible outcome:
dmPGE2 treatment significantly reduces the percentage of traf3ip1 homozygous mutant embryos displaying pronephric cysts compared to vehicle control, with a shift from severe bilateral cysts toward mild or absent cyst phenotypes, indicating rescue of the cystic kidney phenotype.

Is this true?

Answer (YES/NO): NO